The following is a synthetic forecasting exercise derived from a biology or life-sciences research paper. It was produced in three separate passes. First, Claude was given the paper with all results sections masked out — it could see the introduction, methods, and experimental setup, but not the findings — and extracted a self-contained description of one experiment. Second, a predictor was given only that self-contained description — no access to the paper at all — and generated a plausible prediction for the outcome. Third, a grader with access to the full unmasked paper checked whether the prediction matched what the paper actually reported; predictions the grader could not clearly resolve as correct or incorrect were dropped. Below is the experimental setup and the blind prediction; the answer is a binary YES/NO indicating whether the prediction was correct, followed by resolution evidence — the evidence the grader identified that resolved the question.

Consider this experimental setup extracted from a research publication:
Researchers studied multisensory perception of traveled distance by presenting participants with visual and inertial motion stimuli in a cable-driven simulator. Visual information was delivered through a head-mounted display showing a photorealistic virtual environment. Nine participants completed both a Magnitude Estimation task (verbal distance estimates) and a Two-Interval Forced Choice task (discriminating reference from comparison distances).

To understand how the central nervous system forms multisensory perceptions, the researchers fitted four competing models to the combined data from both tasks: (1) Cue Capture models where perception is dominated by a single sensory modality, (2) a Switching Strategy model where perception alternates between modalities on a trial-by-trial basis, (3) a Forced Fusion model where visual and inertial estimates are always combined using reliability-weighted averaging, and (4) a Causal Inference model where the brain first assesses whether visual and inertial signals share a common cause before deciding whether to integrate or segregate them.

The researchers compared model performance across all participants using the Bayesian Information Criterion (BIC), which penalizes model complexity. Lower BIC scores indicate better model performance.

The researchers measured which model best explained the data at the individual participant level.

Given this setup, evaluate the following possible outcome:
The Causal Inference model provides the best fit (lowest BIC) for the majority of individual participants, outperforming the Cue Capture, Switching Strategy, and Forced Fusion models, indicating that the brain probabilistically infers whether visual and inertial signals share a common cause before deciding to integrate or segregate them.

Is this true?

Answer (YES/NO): NO